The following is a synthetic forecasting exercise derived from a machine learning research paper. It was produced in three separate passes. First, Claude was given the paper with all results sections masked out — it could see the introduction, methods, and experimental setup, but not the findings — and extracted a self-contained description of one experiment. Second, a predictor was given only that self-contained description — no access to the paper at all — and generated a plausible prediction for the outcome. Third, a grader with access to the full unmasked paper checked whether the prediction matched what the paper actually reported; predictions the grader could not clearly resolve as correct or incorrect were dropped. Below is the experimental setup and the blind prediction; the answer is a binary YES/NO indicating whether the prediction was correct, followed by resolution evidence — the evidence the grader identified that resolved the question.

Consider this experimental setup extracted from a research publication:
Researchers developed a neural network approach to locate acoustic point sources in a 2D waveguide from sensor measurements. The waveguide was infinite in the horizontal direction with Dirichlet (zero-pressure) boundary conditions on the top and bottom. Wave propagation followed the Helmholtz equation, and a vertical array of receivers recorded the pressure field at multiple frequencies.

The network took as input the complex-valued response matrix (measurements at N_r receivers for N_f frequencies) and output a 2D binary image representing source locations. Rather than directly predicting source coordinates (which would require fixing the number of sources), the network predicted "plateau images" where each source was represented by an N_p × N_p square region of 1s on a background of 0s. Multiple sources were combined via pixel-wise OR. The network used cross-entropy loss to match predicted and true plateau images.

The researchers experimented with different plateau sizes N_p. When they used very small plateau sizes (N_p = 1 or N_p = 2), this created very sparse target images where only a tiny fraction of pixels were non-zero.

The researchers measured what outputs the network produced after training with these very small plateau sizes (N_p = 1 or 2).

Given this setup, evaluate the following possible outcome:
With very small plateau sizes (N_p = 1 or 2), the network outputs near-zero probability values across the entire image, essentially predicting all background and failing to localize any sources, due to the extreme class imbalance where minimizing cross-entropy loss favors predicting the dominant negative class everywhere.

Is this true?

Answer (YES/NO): YES